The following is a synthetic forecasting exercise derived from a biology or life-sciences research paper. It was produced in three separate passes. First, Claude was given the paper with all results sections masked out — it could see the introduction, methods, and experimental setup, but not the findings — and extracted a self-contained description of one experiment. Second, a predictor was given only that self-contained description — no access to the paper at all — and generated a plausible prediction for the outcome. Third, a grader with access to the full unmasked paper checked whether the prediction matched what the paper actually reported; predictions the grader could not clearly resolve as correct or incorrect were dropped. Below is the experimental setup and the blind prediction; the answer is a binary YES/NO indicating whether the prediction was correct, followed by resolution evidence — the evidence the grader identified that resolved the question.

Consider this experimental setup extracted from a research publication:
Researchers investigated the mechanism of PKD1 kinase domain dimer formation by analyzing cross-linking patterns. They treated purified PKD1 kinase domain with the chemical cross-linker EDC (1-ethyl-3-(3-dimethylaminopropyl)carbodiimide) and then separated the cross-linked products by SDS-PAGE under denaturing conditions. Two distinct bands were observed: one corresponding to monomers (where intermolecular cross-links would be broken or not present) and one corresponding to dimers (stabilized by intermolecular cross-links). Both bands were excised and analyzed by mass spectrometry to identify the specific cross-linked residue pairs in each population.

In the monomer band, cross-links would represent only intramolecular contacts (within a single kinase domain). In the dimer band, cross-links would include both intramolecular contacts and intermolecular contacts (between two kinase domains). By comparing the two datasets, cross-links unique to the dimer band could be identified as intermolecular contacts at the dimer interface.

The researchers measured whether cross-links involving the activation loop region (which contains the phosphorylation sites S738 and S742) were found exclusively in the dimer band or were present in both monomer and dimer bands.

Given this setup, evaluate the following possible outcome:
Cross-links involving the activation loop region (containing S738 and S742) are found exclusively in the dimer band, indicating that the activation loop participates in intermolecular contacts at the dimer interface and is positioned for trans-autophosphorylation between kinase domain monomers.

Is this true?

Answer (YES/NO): NO